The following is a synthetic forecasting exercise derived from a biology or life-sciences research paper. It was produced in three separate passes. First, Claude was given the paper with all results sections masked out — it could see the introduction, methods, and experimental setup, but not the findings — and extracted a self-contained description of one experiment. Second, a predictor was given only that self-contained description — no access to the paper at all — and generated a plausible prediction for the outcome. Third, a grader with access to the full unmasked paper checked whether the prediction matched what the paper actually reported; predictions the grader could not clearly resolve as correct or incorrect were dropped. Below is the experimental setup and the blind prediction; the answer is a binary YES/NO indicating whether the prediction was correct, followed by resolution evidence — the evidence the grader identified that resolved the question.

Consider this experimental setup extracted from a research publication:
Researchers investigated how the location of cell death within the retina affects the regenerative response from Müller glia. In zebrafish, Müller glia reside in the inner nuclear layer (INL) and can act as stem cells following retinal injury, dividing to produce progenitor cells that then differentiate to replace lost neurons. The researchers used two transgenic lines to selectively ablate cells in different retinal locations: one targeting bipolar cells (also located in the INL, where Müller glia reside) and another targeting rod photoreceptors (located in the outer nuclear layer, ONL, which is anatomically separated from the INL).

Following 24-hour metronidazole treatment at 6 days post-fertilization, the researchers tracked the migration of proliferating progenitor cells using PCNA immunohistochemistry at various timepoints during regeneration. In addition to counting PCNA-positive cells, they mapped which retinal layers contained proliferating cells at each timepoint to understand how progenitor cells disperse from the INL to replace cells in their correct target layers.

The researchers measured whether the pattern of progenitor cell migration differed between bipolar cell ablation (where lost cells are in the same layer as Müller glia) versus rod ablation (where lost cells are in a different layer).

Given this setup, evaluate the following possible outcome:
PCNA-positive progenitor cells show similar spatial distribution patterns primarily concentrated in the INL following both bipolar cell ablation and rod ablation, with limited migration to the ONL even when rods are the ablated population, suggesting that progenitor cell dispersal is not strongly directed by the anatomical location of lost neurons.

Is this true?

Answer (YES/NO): NO